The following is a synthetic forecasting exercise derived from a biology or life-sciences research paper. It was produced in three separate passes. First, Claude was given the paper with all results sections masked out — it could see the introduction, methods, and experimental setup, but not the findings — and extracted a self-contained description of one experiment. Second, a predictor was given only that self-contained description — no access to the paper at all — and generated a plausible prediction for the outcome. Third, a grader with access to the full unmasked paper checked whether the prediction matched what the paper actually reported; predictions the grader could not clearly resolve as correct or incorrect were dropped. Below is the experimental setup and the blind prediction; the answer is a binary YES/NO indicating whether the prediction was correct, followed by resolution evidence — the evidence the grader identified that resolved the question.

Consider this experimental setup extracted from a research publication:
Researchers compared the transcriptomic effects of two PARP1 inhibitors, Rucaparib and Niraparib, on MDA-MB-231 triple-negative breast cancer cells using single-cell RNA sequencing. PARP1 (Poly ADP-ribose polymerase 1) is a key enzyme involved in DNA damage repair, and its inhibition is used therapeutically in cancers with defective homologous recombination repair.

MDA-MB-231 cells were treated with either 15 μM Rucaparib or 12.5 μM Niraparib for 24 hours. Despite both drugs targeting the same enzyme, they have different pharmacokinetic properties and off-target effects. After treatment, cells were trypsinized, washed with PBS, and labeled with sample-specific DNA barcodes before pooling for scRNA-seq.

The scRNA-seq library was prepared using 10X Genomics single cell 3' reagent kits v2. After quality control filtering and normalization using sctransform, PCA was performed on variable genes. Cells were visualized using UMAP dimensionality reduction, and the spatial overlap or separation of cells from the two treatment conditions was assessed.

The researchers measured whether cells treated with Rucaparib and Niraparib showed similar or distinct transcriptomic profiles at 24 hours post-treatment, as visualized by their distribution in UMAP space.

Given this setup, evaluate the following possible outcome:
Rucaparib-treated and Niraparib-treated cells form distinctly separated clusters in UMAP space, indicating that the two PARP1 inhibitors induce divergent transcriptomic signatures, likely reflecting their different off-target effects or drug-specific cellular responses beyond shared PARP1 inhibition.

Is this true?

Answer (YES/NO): NO